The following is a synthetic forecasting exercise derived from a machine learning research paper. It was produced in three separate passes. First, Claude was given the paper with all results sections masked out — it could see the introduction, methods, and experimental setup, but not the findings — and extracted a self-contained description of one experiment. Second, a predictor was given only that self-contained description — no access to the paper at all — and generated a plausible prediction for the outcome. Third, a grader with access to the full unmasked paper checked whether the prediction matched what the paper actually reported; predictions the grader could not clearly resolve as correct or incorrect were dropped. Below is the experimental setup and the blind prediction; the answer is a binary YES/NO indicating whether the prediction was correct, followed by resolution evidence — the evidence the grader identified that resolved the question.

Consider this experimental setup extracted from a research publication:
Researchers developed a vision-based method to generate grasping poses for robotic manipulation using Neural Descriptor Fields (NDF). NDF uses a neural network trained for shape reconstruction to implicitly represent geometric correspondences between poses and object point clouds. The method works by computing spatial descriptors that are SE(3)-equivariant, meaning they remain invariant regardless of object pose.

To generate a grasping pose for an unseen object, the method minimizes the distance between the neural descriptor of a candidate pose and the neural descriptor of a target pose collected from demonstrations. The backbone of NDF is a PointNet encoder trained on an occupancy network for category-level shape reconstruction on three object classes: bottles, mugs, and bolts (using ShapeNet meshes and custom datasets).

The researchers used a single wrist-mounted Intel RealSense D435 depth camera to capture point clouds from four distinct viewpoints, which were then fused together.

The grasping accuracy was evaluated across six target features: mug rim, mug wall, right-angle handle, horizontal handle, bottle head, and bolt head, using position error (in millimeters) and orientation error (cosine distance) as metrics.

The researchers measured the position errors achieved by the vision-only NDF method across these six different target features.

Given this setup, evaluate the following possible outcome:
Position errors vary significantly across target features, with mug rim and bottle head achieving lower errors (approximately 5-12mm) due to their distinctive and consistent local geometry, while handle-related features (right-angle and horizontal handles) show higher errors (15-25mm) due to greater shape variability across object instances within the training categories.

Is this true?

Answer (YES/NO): NO